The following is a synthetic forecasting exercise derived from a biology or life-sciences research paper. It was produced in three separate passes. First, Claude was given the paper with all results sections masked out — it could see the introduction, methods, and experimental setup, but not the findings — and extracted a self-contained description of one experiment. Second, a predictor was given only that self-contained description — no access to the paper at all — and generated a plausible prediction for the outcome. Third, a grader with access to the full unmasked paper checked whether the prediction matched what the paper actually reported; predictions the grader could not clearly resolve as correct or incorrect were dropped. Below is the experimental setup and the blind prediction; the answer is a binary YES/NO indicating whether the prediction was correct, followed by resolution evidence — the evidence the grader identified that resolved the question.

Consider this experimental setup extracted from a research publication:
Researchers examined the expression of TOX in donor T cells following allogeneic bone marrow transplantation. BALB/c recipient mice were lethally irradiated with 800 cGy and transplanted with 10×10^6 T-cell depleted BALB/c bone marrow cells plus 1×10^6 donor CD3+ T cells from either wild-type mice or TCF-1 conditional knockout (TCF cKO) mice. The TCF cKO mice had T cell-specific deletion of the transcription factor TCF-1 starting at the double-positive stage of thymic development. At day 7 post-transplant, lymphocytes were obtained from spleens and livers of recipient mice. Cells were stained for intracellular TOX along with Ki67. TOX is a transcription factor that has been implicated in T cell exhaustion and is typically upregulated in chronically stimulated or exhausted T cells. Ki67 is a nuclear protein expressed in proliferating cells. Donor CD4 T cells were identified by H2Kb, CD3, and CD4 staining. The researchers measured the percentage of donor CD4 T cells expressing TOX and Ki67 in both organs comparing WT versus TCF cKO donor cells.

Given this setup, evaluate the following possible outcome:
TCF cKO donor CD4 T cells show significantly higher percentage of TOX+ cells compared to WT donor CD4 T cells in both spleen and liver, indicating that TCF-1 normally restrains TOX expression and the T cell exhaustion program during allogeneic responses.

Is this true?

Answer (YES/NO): NO